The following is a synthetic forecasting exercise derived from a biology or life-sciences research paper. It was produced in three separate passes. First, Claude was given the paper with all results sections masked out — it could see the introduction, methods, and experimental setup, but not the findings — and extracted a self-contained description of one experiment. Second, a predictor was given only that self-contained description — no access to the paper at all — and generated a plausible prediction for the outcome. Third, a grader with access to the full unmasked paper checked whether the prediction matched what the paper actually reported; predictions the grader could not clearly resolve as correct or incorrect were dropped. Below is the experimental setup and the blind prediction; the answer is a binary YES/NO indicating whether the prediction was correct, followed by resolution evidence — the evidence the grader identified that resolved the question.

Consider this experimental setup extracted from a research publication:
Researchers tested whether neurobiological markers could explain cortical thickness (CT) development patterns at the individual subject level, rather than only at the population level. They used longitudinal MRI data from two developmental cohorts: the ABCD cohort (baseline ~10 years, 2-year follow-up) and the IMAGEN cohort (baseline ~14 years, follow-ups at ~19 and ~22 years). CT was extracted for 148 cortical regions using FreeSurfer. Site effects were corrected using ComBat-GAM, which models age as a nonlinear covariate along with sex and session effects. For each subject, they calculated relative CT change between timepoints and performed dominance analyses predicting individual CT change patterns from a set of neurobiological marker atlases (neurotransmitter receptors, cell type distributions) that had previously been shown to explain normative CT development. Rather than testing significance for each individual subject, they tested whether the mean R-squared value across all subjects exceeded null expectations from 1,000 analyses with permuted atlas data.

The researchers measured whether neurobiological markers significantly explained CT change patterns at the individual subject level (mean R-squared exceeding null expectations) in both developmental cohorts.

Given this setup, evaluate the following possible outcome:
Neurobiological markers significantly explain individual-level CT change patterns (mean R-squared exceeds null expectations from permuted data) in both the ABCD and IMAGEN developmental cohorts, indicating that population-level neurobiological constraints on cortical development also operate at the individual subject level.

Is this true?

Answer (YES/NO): YES